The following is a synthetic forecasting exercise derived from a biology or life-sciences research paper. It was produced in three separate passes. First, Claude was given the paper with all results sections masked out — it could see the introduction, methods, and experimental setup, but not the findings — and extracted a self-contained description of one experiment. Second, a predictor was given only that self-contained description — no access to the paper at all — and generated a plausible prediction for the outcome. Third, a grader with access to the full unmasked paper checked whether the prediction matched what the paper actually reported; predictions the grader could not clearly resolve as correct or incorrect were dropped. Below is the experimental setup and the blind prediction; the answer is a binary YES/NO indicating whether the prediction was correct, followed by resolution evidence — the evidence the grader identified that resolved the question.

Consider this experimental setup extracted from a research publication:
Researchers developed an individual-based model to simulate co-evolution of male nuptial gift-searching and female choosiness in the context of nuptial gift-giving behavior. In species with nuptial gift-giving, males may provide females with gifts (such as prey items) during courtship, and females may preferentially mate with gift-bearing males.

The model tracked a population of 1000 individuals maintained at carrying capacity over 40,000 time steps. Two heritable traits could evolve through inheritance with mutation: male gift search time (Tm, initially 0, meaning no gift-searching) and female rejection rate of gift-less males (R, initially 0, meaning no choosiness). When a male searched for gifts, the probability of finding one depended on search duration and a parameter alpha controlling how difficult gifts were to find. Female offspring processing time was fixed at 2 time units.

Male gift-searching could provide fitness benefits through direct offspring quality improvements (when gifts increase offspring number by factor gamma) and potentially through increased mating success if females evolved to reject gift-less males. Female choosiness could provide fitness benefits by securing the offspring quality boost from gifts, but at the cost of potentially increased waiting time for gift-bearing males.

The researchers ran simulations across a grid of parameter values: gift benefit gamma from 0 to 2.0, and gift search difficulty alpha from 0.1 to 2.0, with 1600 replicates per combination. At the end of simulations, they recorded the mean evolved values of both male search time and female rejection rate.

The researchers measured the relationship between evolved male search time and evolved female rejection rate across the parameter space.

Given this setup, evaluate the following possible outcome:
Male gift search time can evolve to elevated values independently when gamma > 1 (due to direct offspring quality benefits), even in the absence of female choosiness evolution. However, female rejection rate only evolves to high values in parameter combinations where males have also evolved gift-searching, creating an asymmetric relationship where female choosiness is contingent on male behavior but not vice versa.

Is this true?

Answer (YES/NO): NO